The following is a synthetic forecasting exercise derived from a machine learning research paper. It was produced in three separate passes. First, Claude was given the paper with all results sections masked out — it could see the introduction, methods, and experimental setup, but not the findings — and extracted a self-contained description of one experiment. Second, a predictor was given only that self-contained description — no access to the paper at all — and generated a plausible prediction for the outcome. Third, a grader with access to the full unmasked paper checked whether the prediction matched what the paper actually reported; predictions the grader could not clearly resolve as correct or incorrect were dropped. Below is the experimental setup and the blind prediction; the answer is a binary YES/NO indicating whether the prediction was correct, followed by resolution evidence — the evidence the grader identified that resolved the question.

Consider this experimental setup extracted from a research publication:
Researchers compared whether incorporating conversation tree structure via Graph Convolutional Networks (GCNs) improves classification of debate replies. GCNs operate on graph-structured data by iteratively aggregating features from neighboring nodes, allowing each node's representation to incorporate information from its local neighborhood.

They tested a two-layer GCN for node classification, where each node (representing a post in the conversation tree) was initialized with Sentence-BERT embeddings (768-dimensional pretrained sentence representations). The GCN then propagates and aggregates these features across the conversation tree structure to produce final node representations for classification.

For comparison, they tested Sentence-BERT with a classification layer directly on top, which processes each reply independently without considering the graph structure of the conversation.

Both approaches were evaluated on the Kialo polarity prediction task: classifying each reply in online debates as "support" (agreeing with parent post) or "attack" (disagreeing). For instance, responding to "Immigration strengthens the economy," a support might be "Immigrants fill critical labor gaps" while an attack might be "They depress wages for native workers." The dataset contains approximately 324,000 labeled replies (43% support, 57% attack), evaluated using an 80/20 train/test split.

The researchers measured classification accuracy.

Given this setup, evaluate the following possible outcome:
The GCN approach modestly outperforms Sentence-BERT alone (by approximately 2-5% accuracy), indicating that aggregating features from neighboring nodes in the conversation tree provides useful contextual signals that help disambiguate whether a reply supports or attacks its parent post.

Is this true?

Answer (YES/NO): NO